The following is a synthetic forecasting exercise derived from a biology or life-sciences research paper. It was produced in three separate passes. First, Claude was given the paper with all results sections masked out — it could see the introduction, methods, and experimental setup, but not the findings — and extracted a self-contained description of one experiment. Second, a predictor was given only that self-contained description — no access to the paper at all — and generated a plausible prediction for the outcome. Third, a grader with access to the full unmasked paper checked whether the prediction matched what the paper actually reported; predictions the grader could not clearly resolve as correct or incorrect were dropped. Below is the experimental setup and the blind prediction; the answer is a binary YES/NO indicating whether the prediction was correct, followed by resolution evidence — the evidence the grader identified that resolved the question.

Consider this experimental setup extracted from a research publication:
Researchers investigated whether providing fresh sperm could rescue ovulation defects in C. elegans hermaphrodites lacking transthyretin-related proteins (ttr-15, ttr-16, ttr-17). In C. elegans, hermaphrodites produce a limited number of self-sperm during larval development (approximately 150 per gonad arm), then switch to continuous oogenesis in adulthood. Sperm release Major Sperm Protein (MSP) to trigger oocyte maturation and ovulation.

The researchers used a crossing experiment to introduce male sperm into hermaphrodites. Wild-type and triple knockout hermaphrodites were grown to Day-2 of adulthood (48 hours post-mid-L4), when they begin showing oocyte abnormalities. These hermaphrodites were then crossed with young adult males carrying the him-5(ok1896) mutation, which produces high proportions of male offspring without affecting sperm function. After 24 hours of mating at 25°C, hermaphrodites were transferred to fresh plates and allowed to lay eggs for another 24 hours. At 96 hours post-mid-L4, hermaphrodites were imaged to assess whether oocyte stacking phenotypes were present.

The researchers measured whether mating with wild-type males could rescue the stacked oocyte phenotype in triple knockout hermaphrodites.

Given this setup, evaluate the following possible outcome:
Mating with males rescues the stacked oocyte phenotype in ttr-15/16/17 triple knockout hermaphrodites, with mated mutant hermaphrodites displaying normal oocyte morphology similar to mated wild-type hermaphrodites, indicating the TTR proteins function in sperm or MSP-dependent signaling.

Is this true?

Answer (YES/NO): YES